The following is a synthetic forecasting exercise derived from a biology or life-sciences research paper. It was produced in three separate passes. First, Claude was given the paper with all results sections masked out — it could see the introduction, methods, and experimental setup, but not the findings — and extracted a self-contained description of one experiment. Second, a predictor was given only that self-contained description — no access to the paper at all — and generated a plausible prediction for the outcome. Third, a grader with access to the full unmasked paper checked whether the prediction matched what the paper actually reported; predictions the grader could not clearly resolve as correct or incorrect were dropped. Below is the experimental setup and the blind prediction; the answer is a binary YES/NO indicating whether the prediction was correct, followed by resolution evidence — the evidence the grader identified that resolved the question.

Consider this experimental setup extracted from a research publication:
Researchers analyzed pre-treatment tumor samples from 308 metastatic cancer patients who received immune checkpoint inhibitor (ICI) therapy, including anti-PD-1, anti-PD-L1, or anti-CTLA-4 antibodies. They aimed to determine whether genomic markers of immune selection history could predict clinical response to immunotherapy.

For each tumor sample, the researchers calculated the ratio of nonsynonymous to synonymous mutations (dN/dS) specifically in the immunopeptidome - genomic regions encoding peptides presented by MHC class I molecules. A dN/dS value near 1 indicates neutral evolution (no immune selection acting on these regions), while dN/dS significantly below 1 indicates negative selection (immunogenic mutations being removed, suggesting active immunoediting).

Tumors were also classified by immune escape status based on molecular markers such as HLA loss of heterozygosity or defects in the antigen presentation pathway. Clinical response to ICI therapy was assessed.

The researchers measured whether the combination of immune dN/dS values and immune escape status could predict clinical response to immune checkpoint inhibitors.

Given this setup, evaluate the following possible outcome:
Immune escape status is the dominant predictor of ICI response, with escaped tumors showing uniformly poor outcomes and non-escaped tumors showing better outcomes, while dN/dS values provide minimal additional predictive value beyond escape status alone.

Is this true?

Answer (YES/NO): NO